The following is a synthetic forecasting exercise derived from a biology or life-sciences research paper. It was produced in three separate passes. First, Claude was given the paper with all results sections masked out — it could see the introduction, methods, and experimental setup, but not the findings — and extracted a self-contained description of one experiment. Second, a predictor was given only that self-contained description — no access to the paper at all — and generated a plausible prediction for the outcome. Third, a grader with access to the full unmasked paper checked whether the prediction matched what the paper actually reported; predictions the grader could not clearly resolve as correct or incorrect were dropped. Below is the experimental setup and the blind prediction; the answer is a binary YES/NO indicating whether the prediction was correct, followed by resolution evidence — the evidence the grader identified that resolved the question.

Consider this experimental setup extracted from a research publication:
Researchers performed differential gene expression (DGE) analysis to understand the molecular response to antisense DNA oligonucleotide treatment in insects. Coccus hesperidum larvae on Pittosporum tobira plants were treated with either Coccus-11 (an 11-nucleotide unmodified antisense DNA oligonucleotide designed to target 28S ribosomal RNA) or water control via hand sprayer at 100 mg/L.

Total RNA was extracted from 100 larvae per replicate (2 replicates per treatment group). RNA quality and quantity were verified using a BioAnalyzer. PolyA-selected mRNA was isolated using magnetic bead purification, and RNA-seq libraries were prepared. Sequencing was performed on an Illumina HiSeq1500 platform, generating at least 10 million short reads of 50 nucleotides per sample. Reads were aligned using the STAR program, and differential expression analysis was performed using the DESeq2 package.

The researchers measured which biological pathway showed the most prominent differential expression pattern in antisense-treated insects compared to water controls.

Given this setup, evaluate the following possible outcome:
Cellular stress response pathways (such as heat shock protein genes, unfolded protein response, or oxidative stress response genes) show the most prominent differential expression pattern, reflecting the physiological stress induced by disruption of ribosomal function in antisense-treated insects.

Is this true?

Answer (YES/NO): NO